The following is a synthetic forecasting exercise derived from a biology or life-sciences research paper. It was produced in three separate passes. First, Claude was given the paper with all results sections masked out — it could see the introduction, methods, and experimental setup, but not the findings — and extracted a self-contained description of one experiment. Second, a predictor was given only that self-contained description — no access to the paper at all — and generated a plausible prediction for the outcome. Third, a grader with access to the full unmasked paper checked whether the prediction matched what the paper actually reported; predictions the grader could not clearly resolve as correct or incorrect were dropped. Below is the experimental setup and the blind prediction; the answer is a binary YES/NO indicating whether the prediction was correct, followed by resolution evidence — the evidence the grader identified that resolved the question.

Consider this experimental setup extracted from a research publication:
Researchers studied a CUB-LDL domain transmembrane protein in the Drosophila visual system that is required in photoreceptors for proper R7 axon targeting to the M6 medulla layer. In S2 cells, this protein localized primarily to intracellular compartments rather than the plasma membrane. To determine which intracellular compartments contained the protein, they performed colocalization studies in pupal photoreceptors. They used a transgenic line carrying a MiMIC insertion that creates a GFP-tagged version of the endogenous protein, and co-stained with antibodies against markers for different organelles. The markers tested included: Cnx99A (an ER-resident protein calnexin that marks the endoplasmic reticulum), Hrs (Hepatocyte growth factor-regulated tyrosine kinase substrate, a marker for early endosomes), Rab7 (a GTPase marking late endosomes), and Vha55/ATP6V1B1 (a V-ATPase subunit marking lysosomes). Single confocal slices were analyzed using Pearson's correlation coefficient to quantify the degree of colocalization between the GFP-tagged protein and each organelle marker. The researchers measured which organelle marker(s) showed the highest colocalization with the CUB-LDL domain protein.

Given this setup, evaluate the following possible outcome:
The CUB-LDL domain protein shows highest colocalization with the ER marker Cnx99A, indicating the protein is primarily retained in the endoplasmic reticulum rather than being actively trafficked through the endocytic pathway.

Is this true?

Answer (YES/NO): NO